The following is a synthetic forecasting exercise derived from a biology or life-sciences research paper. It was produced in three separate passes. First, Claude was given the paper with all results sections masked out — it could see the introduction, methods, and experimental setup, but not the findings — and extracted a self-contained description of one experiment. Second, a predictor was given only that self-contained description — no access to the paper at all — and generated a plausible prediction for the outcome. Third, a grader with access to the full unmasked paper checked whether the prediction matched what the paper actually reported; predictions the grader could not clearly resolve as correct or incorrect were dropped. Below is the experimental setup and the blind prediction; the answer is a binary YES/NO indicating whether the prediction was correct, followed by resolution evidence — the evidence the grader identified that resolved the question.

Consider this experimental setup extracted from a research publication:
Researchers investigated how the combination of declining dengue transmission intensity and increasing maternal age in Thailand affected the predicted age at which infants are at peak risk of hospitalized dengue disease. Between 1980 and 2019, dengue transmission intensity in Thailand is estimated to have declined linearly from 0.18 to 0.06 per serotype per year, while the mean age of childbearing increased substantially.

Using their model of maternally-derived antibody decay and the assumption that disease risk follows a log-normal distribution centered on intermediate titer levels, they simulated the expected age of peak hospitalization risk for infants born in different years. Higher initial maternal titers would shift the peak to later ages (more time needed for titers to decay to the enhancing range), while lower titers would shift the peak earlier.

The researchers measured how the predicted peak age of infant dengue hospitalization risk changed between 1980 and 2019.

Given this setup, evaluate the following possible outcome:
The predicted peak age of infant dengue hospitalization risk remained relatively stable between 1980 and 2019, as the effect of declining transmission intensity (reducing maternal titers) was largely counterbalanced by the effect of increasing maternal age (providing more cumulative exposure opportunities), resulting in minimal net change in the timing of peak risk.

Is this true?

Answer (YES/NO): NO